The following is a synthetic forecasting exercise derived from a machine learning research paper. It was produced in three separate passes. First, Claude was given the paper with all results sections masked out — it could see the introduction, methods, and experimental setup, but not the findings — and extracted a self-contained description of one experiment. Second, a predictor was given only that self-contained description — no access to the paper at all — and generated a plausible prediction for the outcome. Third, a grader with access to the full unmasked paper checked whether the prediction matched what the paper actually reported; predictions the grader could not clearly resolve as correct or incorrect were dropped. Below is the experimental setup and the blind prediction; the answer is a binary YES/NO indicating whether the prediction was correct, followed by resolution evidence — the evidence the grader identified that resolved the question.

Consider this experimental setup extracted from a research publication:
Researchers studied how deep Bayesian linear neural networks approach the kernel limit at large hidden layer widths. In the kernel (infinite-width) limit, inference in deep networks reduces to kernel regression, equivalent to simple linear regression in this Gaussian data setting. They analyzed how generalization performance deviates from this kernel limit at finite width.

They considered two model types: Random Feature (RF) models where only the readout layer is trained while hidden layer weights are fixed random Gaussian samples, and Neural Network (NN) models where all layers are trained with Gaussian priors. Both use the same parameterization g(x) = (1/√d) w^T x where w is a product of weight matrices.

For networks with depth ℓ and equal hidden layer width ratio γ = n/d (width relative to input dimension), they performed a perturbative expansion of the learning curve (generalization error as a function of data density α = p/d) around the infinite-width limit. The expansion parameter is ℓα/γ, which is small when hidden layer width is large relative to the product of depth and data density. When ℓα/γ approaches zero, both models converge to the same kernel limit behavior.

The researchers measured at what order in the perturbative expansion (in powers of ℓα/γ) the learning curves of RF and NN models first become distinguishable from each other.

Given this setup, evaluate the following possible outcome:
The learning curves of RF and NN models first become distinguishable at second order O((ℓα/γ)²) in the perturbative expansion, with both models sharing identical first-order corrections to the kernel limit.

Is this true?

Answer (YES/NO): YES